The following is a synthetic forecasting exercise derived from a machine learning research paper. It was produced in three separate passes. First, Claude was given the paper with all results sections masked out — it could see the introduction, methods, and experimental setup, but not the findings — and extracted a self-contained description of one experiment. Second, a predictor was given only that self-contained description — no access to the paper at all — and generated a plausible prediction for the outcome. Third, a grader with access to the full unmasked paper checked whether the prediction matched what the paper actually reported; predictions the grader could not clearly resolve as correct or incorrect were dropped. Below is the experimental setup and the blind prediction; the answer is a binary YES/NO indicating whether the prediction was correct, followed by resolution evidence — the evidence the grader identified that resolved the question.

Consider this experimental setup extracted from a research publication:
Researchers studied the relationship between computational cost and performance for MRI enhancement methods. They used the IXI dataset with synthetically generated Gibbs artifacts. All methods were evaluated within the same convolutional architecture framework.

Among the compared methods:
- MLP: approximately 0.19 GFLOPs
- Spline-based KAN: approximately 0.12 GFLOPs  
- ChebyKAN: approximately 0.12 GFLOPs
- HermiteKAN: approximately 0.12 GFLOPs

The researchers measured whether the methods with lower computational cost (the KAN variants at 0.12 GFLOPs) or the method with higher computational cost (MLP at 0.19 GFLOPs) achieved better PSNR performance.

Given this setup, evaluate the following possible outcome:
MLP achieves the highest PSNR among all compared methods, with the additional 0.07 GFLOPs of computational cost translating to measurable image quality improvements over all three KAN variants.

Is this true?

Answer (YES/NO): NO